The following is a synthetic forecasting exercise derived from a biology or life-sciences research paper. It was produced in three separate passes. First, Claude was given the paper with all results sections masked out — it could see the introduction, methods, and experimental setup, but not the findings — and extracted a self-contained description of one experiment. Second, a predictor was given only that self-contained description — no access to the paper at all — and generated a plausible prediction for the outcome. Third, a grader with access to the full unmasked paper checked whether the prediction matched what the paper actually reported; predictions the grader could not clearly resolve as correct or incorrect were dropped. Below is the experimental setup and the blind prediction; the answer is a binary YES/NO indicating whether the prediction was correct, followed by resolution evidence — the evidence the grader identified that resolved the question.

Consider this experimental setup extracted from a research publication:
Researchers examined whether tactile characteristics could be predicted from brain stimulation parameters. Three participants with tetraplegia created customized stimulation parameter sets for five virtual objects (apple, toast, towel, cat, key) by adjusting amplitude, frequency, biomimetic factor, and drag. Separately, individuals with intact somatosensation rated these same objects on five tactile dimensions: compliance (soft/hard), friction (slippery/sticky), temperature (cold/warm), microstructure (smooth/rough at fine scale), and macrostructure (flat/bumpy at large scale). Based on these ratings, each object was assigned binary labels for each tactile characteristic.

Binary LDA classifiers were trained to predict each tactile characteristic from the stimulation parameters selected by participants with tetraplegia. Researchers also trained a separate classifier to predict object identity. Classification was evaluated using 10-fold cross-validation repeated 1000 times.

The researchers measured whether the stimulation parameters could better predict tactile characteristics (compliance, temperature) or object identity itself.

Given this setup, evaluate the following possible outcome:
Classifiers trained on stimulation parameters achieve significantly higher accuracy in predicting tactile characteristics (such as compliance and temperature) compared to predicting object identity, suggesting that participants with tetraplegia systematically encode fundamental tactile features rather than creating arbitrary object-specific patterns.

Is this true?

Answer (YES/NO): YES